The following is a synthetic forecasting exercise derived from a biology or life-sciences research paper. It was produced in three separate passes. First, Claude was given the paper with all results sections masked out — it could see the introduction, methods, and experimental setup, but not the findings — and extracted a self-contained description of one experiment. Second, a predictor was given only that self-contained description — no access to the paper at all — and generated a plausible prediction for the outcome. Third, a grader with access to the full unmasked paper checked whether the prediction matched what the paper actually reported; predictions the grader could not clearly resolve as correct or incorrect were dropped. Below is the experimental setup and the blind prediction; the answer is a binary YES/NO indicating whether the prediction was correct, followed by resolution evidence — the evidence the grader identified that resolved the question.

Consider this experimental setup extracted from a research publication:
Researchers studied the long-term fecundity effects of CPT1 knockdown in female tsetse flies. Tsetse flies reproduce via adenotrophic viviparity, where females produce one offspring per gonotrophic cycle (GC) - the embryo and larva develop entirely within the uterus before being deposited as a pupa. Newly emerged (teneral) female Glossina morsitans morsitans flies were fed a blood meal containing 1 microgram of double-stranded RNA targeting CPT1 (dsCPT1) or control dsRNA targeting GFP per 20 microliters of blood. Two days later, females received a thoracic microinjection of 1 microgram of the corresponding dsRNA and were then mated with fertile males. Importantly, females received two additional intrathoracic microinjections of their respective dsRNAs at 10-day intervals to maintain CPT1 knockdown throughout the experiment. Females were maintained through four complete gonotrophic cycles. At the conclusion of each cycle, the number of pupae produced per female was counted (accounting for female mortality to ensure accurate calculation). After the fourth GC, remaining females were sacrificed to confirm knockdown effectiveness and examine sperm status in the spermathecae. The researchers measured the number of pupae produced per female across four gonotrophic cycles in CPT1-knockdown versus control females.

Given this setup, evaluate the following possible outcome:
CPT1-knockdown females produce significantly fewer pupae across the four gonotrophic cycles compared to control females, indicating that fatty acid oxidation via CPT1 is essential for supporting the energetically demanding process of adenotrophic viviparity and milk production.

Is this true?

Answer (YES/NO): NO